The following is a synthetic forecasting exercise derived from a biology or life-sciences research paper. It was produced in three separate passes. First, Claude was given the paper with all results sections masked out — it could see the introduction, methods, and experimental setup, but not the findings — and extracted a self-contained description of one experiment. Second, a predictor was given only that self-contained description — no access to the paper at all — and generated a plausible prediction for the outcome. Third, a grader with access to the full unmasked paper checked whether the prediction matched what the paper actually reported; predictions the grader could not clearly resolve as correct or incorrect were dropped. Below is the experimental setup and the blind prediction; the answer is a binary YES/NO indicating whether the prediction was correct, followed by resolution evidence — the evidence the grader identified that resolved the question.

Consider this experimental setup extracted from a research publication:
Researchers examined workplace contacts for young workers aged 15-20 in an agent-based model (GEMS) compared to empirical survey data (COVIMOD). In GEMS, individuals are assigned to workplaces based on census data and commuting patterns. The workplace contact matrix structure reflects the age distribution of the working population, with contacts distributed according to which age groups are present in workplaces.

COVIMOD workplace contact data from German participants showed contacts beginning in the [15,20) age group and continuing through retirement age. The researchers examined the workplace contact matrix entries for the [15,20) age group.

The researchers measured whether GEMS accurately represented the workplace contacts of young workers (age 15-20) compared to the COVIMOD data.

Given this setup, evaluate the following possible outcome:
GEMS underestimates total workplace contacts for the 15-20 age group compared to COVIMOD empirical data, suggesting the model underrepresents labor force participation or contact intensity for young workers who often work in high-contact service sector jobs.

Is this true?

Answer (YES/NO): YES